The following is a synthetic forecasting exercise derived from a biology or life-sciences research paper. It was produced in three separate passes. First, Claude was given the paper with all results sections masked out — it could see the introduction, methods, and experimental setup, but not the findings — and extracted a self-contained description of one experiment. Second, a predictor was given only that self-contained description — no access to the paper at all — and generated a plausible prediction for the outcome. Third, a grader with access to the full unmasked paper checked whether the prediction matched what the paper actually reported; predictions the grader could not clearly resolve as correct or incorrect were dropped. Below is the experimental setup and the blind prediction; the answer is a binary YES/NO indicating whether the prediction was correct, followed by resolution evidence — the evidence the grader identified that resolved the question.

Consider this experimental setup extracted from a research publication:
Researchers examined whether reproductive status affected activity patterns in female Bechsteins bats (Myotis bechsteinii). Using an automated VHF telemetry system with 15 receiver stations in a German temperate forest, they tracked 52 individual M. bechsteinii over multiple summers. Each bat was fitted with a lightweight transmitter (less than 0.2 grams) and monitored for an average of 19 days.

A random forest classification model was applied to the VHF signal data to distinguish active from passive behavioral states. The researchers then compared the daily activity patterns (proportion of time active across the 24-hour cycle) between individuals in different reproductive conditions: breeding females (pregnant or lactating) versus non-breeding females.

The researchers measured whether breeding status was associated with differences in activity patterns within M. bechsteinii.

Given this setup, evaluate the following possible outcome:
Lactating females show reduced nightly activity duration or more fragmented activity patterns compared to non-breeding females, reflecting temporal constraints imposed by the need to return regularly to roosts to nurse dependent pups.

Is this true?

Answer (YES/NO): NO